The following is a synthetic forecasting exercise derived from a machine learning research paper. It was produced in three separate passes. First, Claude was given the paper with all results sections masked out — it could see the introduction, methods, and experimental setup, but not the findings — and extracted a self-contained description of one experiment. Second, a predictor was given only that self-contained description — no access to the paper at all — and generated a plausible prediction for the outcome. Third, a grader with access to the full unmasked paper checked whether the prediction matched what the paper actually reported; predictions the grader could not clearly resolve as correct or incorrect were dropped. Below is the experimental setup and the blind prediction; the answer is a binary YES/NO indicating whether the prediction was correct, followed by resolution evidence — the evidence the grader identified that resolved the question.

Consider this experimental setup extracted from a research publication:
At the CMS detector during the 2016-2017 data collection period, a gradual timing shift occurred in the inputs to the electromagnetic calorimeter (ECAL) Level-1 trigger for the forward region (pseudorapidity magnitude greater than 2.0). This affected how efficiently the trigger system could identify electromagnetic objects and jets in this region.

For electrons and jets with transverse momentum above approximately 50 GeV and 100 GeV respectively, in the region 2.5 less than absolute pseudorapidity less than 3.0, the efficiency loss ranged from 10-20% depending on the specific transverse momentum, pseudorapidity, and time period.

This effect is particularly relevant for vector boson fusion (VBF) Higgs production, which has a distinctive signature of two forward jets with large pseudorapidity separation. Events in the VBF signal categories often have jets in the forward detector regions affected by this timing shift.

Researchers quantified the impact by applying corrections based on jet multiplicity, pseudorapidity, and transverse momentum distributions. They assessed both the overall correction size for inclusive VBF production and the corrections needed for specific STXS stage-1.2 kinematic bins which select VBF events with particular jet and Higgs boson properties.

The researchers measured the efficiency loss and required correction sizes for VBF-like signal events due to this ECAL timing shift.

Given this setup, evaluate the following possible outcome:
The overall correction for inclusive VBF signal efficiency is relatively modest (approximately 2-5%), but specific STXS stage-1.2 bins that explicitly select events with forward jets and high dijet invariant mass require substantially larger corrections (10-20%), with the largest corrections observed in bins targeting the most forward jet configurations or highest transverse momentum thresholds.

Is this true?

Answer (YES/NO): NO